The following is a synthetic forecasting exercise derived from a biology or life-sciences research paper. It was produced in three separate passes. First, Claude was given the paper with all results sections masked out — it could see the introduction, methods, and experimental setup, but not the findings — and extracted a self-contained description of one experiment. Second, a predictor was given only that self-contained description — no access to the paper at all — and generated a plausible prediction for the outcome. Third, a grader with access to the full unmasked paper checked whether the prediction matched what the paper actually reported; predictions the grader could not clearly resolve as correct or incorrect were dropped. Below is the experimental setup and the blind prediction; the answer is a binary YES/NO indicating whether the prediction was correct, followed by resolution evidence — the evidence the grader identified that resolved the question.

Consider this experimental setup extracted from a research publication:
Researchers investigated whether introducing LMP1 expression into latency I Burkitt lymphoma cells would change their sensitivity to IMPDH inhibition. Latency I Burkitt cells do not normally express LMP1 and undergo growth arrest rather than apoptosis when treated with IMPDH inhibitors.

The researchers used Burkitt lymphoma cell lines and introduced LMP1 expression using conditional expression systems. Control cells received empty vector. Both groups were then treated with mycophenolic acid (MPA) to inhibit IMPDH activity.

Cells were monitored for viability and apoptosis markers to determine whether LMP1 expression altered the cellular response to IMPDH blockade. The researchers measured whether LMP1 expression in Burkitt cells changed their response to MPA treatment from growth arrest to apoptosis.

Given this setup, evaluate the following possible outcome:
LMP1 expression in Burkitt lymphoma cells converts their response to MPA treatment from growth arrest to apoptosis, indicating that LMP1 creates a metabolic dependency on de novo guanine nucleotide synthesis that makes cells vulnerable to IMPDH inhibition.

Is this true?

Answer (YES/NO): YES